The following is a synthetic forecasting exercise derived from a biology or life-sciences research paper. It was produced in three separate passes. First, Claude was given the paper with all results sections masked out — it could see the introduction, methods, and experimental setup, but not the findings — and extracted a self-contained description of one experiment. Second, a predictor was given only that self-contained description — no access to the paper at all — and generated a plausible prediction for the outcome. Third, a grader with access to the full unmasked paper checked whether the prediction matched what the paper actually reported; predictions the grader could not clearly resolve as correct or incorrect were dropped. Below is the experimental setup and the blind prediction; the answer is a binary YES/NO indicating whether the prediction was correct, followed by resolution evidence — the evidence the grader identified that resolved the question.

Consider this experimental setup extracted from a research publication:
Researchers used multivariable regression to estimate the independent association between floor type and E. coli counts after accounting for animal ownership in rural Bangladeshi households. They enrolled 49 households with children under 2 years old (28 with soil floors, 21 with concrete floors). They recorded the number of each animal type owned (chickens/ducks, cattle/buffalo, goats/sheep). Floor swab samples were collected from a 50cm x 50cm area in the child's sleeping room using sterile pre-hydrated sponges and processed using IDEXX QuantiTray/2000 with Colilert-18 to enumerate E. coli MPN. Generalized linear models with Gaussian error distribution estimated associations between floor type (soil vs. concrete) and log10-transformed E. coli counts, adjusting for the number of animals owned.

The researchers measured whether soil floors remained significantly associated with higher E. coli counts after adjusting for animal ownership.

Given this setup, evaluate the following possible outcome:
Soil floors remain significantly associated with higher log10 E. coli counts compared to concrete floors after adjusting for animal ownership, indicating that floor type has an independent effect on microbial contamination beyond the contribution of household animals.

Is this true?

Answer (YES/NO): YES